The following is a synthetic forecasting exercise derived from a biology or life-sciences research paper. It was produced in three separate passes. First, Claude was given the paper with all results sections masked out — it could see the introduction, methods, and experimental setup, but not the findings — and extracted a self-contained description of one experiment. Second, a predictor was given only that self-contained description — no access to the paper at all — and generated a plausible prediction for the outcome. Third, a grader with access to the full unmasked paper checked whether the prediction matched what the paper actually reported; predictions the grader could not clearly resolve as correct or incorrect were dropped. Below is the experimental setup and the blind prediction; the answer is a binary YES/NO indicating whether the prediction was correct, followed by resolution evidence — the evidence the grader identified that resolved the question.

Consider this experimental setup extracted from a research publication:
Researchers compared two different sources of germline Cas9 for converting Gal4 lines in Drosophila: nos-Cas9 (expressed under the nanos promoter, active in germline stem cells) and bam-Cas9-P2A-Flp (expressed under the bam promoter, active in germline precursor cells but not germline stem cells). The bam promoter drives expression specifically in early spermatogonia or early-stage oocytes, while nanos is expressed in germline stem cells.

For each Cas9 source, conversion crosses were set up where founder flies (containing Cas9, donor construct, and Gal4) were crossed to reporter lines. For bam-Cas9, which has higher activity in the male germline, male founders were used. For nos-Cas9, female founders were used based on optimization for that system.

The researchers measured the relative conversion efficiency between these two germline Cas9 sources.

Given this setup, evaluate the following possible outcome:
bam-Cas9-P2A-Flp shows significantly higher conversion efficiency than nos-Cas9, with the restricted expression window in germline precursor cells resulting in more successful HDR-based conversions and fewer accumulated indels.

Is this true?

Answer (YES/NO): NO